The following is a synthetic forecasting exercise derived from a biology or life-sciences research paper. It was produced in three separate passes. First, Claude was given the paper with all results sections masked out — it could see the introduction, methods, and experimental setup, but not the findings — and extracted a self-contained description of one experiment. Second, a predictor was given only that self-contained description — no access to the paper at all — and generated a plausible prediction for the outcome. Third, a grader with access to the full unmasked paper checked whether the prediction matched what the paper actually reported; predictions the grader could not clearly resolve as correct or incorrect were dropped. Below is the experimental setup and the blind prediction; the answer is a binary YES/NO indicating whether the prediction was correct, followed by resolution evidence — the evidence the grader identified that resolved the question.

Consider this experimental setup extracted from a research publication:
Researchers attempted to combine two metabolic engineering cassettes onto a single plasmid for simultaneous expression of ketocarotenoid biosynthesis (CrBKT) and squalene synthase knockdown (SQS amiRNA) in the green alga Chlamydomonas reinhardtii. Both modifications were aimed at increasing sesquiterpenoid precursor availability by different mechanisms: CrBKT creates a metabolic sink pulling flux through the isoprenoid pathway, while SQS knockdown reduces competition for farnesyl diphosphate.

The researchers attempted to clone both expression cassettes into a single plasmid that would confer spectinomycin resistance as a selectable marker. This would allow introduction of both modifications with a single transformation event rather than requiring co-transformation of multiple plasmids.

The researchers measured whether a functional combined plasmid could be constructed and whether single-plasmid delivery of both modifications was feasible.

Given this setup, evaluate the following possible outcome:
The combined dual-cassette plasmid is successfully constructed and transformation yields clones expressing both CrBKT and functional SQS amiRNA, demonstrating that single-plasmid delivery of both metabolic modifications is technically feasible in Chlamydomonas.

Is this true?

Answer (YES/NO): NO